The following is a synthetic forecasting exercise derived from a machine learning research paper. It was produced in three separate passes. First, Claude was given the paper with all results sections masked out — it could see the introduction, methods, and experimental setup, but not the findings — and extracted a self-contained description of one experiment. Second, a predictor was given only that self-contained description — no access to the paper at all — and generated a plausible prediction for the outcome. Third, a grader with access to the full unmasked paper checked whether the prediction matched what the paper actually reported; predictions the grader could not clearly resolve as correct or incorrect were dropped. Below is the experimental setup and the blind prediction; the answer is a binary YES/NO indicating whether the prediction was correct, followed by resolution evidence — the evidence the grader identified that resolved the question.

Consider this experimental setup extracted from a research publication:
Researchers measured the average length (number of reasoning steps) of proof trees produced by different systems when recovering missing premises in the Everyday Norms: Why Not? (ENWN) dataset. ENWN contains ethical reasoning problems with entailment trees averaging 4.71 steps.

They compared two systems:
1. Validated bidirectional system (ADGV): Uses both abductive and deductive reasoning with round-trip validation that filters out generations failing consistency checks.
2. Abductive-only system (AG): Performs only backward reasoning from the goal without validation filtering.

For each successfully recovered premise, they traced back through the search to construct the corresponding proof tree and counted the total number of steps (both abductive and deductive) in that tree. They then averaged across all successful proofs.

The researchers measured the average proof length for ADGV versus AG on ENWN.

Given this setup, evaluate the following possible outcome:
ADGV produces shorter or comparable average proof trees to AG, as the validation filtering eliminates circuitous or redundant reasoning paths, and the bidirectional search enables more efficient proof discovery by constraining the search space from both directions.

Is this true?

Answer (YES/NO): NO